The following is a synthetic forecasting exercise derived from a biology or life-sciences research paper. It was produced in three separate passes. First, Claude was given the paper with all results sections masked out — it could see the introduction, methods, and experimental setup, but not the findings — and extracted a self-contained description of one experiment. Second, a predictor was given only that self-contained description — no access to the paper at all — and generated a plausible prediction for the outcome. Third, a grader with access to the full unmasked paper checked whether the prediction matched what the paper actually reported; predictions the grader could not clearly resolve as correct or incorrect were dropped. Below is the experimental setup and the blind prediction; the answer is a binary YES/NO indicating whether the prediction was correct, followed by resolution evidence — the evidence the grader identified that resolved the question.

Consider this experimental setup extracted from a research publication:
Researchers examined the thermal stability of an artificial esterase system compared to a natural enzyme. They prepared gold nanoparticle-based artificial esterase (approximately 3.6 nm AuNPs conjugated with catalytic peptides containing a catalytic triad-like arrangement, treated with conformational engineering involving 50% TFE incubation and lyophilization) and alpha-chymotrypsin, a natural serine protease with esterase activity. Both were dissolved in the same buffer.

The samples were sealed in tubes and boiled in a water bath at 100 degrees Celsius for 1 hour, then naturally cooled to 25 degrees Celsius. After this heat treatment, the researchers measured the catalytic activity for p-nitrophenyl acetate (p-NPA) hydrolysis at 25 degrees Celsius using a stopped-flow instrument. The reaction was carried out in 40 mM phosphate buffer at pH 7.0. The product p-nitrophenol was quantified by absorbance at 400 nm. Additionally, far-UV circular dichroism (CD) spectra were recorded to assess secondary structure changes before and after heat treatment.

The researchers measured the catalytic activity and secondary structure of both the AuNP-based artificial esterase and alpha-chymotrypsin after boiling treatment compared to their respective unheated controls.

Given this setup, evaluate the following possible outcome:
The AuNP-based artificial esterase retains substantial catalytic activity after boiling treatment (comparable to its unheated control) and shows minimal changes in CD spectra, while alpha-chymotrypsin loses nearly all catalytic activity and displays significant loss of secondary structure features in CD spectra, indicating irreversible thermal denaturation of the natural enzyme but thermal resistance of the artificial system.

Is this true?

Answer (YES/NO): YES